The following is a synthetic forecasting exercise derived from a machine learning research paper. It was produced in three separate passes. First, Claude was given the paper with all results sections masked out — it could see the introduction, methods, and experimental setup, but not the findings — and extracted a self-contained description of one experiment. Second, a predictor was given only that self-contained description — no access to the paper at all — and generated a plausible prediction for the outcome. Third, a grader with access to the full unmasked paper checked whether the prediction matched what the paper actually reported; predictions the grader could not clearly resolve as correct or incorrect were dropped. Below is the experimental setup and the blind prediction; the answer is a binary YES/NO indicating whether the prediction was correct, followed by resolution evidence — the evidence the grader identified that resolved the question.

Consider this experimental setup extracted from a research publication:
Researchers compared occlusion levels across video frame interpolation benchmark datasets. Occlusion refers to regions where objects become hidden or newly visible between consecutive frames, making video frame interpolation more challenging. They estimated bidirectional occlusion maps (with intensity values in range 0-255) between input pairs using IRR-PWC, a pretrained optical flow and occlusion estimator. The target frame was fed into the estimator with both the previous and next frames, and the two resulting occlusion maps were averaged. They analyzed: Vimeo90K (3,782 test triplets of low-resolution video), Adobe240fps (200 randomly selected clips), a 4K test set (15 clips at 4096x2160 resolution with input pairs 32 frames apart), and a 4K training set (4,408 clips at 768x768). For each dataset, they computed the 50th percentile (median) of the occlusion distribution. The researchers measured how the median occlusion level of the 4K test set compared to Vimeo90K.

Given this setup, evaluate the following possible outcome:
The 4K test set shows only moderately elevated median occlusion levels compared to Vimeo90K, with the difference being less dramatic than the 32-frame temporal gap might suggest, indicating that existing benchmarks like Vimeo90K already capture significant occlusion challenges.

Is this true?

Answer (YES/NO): NO